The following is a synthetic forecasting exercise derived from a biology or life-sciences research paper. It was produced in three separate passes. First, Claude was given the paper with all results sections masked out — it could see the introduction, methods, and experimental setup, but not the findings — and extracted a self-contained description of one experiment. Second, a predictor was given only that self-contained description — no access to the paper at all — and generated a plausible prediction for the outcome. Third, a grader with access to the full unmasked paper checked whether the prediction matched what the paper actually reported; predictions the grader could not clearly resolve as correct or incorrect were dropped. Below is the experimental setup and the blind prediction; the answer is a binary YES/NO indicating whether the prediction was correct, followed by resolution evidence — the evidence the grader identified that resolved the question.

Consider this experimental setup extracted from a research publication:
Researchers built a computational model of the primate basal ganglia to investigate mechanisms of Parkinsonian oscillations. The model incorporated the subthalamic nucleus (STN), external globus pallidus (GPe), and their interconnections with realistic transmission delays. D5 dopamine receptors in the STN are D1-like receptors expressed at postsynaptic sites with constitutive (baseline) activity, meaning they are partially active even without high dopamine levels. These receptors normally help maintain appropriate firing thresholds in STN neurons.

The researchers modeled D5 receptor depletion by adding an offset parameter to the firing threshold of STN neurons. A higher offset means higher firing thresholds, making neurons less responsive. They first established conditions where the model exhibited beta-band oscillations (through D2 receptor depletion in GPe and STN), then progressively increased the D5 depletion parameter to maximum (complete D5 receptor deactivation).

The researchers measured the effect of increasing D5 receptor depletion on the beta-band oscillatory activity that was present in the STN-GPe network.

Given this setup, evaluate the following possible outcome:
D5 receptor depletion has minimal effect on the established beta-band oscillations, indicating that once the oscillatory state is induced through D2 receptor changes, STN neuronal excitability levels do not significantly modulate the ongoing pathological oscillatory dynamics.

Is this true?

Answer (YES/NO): NO